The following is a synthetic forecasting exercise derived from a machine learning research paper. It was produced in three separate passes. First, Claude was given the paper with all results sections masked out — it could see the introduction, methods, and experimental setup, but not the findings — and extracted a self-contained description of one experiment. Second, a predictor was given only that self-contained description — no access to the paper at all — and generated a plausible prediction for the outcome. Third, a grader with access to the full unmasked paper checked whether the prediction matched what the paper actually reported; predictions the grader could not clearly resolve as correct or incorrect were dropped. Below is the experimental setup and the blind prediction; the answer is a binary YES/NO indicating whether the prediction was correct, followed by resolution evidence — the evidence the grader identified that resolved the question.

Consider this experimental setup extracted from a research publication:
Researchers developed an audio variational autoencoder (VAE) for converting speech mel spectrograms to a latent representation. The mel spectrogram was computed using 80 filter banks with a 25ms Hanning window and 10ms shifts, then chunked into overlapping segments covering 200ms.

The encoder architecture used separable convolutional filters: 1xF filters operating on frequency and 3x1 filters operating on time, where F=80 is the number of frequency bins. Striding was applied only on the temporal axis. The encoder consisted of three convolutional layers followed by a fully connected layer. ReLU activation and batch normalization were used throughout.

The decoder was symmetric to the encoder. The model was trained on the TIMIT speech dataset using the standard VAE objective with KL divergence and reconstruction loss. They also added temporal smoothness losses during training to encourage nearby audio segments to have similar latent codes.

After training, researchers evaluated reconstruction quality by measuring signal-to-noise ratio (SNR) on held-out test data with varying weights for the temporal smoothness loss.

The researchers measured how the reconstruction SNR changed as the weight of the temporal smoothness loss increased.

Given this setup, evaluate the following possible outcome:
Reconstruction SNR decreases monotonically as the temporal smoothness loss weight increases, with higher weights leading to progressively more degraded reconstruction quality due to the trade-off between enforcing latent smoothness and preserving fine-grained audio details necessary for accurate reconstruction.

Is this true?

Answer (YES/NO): NO